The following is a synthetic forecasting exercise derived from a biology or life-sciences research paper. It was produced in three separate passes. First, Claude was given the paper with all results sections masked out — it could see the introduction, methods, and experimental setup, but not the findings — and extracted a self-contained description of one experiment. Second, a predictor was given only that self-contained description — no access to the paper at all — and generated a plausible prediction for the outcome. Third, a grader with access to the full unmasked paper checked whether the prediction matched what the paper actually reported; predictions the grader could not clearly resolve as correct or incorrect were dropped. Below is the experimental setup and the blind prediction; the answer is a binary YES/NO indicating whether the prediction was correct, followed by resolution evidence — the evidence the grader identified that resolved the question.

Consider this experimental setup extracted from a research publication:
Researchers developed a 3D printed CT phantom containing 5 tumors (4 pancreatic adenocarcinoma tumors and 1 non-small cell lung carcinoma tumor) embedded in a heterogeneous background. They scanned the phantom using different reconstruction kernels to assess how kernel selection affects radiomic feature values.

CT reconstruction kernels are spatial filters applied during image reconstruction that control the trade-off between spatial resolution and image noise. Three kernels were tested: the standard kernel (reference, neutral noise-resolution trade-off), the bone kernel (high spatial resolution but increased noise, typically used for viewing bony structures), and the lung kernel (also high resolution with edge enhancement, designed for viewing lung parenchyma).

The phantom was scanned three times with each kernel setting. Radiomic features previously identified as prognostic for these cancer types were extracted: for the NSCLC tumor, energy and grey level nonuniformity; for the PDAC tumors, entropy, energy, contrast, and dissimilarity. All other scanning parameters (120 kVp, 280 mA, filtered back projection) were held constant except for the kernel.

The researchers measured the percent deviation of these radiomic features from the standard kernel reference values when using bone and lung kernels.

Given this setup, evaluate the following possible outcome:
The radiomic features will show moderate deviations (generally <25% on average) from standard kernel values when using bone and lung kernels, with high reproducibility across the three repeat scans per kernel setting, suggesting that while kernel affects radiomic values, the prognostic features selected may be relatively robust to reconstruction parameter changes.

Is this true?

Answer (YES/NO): NO